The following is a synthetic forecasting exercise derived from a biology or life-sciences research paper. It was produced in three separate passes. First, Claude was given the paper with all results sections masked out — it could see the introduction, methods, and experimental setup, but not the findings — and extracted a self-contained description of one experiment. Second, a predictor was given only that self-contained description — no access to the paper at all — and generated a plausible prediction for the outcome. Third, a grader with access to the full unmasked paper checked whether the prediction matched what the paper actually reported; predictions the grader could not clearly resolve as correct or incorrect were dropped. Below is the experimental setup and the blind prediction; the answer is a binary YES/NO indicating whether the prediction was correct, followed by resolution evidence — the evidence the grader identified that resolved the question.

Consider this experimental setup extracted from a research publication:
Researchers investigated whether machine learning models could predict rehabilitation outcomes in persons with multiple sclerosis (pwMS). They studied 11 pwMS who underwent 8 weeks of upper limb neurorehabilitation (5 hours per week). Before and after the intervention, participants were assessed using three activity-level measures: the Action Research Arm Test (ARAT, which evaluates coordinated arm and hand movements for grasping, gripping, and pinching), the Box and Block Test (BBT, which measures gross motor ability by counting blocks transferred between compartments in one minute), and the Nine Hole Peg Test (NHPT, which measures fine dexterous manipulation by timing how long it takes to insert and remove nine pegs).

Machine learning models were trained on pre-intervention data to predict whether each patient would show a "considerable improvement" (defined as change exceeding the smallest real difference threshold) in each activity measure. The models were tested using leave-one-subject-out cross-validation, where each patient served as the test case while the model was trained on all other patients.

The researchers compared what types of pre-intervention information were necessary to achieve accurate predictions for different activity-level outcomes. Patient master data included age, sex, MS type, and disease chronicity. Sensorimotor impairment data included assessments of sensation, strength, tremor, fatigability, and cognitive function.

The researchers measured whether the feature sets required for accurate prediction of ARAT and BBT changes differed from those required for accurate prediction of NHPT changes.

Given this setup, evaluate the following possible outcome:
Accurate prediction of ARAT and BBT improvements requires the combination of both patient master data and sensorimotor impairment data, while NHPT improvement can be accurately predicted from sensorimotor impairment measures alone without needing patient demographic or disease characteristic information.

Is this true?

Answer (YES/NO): NO